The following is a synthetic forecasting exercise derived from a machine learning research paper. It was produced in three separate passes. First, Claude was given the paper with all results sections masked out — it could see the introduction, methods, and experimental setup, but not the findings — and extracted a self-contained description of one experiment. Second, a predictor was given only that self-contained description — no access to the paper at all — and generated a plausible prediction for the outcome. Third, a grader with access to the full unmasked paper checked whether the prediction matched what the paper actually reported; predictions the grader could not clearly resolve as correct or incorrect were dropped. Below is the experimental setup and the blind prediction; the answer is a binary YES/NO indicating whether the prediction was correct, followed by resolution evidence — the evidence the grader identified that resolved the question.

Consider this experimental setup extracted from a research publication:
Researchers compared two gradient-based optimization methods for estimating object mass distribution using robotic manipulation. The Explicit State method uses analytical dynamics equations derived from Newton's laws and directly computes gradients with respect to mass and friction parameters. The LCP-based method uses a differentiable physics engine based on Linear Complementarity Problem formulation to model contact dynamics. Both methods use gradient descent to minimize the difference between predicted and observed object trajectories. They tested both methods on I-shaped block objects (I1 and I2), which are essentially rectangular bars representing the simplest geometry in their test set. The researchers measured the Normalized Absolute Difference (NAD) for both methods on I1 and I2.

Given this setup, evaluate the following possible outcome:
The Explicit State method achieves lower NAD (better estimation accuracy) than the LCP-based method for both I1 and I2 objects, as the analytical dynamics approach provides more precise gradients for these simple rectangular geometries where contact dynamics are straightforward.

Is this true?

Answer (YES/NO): YES